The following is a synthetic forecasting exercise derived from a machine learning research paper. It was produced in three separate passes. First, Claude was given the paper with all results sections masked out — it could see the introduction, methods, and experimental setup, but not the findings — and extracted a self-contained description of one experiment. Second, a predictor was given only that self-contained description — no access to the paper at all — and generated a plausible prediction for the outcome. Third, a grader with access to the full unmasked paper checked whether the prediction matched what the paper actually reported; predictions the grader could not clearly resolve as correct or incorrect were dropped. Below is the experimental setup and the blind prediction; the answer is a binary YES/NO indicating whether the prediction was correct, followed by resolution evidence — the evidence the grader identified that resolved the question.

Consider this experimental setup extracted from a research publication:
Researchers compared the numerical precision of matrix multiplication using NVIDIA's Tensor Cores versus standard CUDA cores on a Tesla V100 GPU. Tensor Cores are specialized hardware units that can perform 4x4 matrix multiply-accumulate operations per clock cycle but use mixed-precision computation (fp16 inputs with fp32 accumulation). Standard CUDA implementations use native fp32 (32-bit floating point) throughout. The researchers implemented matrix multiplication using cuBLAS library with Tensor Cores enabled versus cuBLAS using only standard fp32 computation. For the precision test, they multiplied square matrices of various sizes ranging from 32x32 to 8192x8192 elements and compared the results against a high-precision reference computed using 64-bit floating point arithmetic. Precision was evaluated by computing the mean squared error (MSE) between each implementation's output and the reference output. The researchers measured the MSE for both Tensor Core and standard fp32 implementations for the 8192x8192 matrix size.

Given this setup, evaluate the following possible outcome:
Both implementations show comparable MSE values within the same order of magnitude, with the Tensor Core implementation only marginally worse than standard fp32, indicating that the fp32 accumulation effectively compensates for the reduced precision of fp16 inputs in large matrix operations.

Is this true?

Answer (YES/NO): NO